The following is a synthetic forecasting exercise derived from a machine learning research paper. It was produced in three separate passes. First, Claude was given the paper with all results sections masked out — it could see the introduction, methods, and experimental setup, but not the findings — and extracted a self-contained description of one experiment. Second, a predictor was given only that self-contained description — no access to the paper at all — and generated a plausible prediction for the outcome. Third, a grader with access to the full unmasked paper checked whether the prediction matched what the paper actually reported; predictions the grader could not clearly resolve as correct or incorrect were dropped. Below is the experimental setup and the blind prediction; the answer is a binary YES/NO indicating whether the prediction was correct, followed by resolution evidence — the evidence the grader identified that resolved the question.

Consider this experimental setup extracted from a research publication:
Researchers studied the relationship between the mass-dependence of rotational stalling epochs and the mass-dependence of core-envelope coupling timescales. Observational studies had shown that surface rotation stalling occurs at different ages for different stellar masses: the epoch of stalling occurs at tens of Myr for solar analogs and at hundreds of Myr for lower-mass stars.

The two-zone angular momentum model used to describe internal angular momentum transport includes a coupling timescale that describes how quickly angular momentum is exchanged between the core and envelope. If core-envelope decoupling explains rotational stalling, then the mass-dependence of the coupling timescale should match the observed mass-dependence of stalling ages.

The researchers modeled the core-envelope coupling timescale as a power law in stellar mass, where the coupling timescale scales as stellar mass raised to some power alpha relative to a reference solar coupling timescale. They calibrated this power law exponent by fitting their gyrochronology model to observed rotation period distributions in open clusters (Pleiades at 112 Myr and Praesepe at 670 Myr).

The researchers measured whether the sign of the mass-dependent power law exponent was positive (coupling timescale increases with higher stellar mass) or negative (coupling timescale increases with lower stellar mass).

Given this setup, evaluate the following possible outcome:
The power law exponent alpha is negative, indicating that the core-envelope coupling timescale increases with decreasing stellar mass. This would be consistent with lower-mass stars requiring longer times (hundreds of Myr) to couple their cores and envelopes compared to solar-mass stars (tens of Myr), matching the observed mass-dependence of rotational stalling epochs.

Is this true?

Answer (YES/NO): YES